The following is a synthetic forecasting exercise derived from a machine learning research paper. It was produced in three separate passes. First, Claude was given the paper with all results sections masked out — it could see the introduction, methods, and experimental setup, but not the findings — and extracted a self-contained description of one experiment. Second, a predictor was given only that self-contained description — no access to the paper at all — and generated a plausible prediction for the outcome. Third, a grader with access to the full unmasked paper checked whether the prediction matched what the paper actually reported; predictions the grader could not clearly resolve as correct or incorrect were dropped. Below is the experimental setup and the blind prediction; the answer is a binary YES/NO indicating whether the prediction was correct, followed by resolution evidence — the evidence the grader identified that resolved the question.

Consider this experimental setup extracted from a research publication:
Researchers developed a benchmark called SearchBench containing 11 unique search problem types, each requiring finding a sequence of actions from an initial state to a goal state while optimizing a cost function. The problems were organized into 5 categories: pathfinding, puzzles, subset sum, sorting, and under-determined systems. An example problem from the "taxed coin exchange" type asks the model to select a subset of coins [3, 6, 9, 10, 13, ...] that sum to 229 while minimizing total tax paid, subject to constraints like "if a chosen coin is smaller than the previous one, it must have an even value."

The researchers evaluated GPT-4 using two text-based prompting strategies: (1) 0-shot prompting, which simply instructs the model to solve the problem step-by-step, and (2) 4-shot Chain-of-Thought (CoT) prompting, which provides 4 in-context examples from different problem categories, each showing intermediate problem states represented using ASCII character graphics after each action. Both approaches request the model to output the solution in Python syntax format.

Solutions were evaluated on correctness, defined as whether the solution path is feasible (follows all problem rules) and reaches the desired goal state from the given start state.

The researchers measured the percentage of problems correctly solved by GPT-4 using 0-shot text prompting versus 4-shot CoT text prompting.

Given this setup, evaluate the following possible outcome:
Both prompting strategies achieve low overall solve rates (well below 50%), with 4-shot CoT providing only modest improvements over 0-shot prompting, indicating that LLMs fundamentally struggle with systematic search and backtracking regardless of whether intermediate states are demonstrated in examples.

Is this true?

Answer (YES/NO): YES